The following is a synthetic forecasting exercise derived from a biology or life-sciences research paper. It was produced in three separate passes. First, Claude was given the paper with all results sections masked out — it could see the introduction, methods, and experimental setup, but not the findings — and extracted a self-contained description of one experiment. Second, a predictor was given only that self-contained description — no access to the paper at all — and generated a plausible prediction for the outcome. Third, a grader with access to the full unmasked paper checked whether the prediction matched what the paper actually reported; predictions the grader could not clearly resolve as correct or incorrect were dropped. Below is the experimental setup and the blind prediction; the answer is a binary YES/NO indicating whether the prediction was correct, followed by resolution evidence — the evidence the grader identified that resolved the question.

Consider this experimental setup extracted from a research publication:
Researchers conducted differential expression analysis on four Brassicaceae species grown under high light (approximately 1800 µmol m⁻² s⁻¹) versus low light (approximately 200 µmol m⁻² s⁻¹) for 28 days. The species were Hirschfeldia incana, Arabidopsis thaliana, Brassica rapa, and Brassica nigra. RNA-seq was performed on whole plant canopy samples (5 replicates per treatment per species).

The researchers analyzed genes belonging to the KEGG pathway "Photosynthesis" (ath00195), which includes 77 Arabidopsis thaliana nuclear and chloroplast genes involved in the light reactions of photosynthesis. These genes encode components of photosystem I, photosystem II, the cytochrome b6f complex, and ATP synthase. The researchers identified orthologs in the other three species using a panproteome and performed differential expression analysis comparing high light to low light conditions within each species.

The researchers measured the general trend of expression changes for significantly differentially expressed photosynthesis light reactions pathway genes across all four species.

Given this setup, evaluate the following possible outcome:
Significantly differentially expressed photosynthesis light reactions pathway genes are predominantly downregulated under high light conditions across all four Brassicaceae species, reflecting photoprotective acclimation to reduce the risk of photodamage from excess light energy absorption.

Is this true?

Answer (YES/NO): YES